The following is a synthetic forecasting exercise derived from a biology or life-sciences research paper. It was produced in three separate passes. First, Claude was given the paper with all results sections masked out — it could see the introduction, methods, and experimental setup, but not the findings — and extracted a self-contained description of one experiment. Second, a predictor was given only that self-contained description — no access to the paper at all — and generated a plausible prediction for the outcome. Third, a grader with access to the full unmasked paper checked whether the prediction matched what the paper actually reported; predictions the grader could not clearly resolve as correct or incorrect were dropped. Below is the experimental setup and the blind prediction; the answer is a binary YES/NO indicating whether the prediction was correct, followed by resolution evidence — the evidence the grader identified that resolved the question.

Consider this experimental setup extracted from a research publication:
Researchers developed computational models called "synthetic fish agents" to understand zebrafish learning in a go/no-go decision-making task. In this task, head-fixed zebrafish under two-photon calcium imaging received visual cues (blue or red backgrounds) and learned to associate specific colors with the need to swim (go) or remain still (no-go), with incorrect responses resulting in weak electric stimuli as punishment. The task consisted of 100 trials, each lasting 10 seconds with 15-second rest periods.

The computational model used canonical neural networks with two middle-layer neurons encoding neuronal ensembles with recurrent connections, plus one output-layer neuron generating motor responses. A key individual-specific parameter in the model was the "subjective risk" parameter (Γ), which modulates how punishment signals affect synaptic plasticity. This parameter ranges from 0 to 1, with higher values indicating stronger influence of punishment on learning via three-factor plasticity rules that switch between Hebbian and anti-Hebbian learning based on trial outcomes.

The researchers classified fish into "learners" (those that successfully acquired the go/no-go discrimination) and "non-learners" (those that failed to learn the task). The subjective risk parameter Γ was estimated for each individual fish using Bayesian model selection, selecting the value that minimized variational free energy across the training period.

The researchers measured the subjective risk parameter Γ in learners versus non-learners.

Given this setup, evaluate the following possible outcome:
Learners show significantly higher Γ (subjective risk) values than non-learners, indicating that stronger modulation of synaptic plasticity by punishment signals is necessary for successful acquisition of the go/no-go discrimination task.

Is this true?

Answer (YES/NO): YES